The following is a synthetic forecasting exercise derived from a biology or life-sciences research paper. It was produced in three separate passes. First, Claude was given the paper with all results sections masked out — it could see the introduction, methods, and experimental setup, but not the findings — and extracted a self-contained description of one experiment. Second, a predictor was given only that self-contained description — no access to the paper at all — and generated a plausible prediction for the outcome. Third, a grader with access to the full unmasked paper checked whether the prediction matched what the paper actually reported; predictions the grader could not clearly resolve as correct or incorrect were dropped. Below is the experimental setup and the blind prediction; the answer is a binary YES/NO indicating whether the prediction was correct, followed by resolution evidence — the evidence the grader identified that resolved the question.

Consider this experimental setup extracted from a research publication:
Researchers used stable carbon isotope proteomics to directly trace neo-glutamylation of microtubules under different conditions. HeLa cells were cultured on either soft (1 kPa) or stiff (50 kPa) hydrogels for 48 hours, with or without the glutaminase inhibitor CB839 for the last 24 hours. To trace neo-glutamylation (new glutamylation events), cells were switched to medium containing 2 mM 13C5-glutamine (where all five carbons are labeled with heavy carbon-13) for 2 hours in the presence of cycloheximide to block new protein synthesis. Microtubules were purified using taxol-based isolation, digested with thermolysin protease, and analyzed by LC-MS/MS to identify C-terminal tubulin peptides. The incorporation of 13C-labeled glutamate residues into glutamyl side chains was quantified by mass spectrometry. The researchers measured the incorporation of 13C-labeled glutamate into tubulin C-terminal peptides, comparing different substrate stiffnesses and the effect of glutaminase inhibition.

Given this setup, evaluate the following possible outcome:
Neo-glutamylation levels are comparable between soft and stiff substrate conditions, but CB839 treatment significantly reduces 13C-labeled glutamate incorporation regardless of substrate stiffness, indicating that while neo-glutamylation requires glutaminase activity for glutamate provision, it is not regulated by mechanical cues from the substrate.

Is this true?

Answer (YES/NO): NO